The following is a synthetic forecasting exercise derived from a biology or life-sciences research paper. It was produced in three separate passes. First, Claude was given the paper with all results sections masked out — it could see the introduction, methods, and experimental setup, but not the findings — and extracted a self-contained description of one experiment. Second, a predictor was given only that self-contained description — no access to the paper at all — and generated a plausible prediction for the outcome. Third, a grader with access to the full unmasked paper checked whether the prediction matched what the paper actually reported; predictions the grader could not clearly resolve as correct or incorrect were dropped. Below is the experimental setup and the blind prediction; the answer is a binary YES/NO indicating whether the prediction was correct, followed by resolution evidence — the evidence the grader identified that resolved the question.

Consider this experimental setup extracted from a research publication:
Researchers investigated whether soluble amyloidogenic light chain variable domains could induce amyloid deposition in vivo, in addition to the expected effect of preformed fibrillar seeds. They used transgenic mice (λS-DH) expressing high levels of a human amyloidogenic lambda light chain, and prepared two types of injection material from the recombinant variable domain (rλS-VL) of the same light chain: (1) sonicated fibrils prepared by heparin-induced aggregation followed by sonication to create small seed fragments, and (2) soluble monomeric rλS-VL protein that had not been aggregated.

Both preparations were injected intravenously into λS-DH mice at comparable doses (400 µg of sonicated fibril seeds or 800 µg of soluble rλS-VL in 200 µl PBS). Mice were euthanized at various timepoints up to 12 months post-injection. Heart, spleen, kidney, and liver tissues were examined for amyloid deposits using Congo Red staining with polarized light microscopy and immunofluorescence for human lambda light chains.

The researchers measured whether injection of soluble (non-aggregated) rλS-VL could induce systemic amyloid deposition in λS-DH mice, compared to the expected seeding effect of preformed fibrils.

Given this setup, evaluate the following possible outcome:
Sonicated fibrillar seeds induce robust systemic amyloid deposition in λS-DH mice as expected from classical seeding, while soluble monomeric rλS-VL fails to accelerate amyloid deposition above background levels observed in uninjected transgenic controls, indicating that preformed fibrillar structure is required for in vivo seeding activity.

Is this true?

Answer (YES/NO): NO